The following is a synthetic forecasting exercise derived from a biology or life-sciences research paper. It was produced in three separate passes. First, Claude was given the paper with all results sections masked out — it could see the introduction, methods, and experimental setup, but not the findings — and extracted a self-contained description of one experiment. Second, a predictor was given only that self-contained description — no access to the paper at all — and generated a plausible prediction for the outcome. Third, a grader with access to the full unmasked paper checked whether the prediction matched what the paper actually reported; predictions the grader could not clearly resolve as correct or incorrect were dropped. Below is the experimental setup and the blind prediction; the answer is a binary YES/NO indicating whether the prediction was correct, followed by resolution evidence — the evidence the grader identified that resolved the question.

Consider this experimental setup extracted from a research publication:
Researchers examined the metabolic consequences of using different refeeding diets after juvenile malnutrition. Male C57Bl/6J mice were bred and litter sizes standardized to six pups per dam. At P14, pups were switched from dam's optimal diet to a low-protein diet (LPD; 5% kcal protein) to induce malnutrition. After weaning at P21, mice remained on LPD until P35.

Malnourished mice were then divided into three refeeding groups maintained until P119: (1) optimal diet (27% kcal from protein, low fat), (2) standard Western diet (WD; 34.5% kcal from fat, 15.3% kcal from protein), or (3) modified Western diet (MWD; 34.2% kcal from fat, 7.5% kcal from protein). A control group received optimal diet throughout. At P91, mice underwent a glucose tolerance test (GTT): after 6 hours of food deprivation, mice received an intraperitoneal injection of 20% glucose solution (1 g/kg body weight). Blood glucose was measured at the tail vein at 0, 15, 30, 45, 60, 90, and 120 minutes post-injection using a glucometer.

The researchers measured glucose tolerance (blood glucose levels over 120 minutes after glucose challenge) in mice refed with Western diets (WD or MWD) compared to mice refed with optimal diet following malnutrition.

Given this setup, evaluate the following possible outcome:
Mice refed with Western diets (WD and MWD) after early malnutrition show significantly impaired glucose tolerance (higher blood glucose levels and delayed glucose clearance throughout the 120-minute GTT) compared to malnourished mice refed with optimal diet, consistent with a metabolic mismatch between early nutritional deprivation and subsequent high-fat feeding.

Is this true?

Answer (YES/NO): NO